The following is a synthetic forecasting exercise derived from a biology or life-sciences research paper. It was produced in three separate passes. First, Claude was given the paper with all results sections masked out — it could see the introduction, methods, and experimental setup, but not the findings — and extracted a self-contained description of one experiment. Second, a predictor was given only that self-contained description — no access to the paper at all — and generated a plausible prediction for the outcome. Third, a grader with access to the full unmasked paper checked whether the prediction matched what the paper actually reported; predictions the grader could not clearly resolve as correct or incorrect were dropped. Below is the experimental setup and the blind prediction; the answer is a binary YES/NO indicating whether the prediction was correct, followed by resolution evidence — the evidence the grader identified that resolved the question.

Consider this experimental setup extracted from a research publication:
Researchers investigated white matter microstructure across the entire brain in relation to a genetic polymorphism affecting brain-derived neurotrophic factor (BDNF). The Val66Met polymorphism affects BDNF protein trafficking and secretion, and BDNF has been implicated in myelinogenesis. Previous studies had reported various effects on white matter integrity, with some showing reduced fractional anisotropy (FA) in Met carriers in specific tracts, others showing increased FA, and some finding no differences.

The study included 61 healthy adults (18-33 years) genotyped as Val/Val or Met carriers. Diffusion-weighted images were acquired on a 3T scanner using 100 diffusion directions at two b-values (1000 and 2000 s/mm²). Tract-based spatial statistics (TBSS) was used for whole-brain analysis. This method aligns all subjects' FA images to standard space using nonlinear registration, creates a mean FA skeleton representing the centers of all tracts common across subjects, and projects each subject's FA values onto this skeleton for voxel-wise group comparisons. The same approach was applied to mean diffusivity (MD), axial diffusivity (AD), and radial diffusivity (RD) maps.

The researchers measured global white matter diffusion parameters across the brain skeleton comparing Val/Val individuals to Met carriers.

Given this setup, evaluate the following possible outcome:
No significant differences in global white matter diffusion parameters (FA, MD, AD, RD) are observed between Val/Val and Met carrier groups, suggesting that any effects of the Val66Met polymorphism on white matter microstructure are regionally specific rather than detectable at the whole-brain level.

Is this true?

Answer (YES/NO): YES